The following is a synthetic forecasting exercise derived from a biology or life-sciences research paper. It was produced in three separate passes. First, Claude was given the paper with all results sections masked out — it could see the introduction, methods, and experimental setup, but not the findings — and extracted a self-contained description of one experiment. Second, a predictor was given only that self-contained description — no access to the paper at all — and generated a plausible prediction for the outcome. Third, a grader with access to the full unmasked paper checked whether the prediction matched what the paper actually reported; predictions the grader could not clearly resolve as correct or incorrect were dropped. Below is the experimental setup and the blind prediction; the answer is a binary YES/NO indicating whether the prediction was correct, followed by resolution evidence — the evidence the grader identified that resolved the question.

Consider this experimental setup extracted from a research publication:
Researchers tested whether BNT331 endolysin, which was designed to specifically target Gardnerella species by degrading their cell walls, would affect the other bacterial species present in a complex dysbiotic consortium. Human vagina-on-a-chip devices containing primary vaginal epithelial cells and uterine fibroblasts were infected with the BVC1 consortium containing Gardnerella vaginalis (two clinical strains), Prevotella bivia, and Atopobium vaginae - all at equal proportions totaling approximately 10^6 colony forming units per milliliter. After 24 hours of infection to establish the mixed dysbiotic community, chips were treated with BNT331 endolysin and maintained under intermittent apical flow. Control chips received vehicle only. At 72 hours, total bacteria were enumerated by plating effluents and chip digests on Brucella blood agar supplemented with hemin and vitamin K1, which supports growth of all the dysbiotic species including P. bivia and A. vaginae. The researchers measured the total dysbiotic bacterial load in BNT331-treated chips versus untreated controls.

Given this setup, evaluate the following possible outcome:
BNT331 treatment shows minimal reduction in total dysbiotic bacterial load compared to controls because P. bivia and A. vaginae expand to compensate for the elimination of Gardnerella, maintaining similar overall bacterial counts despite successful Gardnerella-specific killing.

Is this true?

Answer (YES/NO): NO